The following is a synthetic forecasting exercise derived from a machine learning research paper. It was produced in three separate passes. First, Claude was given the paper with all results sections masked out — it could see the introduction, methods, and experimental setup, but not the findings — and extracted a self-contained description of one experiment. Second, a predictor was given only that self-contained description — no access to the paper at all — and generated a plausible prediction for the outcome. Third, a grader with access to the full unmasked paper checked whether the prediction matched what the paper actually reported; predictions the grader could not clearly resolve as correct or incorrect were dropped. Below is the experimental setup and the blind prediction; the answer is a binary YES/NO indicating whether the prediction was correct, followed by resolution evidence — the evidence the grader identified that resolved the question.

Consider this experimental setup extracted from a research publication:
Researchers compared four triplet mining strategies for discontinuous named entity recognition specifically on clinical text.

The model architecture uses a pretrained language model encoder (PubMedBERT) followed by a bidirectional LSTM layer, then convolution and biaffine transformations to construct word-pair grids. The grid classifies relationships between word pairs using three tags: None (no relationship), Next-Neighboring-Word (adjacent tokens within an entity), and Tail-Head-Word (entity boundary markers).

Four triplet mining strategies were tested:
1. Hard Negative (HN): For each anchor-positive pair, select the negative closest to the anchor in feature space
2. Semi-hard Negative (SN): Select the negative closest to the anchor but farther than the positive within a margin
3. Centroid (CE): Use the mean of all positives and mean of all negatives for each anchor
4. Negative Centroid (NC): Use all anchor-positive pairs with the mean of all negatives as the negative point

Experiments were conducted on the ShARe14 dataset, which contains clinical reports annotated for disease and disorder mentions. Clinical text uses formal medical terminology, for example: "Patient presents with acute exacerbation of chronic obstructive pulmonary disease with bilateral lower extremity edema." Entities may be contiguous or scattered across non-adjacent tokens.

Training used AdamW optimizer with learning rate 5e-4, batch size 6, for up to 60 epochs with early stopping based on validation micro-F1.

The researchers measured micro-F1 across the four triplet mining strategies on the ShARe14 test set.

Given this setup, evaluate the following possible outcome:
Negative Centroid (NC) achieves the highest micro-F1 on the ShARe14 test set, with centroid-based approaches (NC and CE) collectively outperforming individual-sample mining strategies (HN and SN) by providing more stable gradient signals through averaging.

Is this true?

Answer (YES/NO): YES